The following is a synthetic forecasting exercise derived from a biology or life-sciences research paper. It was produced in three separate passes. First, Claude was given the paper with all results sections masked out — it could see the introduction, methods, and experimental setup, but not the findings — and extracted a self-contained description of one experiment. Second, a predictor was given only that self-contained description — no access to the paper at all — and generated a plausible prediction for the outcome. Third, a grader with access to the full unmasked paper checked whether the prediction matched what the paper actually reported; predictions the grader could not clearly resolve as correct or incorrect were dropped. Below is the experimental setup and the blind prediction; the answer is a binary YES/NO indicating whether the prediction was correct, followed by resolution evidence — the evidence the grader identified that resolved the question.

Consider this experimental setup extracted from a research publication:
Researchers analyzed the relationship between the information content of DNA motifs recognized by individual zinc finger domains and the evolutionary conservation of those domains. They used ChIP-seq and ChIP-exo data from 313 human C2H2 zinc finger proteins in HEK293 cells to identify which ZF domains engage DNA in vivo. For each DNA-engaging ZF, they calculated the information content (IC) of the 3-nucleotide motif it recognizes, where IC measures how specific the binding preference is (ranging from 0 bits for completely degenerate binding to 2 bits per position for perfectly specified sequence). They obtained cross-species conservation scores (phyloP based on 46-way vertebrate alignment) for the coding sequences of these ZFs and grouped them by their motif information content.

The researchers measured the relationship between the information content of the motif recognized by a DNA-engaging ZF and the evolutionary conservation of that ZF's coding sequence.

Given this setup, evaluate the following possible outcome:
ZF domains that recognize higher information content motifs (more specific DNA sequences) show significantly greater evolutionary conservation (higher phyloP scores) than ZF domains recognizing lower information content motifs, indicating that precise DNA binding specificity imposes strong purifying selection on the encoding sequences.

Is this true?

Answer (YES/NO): YES